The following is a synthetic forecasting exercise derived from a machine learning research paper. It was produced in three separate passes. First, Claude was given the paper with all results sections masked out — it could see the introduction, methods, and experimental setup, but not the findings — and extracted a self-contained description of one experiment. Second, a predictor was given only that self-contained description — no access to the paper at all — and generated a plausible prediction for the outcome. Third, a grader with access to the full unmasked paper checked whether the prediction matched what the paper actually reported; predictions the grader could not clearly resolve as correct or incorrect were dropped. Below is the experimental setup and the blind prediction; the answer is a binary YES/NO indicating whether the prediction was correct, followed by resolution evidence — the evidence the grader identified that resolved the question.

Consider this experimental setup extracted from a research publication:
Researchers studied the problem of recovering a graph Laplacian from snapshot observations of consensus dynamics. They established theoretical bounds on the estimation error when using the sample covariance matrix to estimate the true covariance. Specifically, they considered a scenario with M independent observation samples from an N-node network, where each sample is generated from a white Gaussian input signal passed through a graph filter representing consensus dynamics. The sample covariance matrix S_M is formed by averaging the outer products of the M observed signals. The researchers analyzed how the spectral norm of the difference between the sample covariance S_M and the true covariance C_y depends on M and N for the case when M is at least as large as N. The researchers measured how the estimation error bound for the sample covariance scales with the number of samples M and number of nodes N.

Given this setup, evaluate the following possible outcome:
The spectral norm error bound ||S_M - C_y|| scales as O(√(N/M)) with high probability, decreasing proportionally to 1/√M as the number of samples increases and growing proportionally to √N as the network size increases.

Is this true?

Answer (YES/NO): YES